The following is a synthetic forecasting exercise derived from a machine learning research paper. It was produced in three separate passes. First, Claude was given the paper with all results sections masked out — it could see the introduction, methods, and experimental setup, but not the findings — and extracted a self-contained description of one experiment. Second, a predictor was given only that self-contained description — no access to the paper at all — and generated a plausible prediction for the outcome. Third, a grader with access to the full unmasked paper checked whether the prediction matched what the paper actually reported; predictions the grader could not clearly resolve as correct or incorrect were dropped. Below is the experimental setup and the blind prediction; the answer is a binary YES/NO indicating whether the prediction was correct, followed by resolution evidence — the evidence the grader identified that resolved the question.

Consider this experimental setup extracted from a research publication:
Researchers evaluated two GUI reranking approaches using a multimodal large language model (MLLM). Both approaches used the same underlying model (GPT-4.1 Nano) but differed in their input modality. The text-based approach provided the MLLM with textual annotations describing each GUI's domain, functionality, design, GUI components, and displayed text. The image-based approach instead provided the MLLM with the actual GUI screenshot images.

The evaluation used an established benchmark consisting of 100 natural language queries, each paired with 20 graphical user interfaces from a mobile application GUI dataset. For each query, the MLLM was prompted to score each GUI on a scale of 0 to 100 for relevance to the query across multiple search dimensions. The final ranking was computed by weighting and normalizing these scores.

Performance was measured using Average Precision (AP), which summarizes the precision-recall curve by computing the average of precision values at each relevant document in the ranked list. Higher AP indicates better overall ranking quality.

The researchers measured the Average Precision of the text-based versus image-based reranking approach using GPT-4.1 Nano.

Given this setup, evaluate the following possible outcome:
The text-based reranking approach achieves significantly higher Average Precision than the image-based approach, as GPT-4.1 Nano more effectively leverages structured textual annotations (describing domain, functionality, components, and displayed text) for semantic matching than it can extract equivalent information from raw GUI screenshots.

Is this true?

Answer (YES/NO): YES